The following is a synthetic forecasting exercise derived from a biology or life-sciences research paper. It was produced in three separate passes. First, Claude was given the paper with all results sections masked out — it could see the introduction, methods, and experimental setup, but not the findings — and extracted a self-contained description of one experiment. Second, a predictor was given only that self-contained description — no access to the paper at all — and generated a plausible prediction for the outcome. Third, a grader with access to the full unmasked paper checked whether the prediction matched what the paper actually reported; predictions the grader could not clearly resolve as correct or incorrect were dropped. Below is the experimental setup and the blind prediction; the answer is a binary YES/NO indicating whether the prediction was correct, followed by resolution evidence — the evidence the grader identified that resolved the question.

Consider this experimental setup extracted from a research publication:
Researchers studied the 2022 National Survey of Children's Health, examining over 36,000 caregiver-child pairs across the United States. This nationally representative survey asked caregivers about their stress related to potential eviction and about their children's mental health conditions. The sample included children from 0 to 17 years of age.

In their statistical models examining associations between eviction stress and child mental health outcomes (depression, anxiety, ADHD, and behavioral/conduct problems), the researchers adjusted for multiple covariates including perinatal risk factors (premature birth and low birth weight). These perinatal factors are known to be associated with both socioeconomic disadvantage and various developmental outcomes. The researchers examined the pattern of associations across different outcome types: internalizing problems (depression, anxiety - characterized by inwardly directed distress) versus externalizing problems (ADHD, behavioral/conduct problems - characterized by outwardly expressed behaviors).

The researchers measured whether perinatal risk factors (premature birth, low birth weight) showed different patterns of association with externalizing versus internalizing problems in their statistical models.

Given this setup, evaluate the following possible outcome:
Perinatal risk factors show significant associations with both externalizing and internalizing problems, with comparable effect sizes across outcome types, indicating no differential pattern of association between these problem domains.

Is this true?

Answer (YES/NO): NO